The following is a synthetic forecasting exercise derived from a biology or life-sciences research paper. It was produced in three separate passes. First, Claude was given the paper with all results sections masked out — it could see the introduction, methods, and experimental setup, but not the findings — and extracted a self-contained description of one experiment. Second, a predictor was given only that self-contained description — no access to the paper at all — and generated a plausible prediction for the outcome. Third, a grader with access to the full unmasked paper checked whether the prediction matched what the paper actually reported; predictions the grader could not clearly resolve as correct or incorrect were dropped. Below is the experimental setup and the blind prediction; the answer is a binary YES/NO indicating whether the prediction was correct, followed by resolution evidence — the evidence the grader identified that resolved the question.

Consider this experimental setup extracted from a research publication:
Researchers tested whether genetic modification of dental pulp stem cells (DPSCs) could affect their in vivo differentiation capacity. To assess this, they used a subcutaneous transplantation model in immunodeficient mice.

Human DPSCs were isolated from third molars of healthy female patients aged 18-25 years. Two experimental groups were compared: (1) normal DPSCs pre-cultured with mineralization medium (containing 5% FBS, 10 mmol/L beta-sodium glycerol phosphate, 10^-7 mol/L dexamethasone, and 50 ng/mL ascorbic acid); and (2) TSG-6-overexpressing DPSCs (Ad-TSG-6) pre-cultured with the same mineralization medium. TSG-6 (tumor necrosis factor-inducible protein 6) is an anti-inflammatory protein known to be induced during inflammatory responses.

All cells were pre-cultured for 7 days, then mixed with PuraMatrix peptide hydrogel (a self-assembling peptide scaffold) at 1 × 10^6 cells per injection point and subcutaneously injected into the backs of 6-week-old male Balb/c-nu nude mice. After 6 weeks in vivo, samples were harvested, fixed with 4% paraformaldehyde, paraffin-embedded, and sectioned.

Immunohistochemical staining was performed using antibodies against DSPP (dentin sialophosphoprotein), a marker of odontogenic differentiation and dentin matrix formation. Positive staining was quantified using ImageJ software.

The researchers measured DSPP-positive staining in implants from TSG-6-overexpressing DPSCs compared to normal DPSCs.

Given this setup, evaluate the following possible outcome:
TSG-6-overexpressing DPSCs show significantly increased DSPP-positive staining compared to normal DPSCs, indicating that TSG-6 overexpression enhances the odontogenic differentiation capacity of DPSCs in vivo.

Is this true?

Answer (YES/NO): NO